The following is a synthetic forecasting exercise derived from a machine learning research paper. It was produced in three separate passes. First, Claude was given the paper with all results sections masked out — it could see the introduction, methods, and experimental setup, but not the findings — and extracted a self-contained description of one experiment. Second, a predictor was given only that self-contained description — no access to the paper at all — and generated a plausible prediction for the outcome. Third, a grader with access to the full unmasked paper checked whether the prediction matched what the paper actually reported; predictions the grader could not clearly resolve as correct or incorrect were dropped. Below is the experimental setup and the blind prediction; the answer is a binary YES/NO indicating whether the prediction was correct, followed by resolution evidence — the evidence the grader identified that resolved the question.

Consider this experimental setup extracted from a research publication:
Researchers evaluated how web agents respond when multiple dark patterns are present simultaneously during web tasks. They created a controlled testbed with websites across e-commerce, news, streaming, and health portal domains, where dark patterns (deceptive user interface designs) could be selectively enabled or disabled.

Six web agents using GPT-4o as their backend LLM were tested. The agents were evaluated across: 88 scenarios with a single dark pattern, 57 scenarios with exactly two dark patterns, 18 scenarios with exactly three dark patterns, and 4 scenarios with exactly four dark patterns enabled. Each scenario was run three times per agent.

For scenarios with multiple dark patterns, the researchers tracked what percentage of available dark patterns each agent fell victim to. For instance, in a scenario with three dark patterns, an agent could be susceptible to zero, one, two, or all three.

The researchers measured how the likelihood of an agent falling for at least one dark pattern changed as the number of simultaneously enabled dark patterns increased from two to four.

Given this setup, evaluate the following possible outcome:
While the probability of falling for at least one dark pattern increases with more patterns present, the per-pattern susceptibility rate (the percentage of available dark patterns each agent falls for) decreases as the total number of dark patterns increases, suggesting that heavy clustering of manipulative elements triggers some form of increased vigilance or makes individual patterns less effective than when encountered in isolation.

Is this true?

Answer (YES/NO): NO